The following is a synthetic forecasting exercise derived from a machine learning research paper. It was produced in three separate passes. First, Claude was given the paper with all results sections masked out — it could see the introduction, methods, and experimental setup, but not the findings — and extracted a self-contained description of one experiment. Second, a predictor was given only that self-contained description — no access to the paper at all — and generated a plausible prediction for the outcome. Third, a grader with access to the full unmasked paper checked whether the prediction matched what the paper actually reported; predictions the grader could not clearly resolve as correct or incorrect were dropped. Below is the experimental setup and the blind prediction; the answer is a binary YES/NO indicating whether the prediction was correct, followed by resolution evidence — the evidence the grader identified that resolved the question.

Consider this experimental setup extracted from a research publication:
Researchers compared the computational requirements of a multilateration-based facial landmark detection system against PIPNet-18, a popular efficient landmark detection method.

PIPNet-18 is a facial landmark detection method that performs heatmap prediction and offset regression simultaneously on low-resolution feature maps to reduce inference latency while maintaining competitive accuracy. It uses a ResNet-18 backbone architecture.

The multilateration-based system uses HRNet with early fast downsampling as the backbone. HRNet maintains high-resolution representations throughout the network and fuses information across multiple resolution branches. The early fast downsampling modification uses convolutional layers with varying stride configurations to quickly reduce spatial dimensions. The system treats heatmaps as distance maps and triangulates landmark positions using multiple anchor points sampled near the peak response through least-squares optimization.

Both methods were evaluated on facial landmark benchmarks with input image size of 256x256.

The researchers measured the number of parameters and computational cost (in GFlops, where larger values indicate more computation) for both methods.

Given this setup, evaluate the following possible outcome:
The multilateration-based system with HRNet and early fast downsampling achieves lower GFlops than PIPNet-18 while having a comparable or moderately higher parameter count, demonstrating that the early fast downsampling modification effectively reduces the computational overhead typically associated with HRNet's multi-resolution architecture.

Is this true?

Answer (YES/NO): NO